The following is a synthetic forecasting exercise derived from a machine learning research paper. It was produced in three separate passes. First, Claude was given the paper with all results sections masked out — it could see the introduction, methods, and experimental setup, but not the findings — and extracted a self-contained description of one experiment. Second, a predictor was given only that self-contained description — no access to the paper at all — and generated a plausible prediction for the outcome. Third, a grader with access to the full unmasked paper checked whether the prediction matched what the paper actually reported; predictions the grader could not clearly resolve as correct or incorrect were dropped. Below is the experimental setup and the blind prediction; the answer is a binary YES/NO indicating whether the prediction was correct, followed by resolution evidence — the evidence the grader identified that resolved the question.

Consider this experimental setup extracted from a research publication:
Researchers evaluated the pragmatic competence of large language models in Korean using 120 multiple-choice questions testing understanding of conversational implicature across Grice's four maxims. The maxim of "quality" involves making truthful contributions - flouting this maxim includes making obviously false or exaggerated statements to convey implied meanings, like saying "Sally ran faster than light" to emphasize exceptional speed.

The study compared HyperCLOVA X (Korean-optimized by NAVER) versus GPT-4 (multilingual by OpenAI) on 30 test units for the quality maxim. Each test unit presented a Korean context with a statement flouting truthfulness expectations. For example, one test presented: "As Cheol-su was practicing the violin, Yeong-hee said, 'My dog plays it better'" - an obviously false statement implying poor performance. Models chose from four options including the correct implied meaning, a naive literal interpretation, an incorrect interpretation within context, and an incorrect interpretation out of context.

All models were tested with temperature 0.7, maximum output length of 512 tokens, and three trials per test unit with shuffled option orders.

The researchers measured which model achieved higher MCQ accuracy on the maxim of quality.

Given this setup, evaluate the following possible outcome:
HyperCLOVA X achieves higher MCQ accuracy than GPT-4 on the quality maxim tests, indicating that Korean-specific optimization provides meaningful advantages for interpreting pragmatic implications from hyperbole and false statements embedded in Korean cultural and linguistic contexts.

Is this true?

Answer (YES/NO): YES